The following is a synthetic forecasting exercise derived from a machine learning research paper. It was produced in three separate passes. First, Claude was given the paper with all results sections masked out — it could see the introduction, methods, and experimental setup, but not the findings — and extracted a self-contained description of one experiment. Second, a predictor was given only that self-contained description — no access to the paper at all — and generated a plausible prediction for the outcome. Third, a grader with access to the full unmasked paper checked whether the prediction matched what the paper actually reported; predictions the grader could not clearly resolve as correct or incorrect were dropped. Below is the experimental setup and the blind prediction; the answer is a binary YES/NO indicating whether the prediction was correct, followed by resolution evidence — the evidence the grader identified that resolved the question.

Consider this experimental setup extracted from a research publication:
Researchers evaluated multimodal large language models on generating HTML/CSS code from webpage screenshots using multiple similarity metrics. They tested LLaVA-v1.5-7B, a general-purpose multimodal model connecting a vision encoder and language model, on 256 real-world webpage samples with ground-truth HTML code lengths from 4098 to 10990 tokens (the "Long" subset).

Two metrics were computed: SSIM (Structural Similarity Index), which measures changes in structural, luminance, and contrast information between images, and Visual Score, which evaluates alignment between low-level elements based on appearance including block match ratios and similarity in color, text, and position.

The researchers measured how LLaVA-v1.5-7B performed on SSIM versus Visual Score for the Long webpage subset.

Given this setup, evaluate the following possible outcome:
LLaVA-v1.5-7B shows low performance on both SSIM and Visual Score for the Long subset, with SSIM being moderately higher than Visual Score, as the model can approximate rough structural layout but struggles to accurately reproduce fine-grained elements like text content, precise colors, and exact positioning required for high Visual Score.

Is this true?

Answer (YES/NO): NO